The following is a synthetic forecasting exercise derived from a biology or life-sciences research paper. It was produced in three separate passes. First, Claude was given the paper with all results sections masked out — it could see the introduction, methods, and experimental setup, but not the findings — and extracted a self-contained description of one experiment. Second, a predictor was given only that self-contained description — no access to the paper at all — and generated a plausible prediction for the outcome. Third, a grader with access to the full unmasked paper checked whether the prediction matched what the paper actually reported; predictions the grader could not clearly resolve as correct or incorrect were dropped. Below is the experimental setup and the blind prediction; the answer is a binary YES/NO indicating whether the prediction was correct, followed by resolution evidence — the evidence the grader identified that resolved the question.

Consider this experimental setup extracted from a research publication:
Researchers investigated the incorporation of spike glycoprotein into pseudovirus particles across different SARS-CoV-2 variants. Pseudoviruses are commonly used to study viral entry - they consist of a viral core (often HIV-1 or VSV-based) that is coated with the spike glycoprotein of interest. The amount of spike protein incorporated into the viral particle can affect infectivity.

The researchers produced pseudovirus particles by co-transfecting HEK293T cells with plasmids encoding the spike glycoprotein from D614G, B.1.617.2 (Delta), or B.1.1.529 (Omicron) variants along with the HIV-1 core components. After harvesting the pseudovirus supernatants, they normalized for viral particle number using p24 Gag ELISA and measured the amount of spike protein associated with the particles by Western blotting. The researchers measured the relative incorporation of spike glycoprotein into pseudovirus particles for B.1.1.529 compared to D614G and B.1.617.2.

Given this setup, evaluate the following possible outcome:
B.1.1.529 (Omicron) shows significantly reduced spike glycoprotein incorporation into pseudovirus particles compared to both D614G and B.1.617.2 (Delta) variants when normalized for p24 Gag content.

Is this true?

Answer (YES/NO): YES